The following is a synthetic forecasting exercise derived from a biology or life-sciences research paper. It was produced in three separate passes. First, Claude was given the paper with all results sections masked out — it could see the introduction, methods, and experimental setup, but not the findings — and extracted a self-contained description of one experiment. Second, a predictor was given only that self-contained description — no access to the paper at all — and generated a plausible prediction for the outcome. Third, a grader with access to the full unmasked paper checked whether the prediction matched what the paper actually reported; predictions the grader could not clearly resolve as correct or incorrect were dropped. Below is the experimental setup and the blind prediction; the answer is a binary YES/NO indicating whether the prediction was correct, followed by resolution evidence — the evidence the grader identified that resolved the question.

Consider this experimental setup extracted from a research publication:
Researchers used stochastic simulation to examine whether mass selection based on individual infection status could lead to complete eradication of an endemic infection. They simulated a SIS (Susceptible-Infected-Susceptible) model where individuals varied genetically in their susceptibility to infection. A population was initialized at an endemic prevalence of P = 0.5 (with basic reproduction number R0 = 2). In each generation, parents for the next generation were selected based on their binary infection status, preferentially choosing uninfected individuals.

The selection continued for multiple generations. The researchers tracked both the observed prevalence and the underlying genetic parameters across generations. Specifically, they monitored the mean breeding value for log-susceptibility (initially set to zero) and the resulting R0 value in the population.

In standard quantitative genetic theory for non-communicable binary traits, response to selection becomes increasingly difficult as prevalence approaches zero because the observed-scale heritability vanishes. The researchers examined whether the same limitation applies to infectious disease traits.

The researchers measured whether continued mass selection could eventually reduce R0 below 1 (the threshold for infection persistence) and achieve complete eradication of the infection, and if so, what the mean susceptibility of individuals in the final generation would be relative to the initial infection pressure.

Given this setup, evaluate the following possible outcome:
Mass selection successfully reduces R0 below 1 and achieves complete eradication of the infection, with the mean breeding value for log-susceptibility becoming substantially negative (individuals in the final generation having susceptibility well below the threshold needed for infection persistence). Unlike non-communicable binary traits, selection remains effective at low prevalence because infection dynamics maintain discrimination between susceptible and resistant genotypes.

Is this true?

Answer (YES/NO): NO